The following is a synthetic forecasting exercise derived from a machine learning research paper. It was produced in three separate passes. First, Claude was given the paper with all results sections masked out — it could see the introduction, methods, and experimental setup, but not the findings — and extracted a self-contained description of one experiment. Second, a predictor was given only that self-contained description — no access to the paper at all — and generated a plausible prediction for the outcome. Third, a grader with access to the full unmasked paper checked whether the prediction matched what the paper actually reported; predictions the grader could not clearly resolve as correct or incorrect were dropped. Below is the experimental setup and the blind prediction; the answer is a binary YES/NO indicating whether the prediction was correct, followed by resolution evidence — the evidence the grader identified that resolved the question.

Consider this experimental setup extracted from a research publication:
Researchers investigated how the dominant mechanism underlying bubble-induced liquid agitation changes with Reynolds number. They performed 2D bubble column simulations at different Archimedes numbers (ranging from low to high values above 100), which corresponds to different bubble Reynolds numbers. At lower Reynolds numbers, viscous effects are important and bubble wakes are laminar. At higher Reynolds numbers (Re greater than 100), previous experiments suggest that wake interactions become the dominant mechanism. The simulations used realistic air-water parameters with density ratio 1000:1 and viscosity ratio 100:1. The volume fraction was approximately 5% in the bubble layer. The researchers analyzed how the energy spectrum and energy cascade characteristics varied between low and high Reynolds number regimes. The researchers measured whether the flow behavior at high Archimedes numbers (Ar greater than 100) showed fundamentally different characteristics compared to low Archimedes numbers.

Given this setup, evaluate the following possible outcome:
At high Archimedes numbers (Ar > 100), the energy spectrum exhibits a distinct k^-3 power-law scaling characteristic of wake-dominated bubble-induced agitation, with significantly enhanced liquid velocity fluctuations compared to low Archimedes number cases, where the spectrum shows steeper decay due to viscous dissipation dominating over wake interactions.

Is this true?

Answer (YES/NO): NO